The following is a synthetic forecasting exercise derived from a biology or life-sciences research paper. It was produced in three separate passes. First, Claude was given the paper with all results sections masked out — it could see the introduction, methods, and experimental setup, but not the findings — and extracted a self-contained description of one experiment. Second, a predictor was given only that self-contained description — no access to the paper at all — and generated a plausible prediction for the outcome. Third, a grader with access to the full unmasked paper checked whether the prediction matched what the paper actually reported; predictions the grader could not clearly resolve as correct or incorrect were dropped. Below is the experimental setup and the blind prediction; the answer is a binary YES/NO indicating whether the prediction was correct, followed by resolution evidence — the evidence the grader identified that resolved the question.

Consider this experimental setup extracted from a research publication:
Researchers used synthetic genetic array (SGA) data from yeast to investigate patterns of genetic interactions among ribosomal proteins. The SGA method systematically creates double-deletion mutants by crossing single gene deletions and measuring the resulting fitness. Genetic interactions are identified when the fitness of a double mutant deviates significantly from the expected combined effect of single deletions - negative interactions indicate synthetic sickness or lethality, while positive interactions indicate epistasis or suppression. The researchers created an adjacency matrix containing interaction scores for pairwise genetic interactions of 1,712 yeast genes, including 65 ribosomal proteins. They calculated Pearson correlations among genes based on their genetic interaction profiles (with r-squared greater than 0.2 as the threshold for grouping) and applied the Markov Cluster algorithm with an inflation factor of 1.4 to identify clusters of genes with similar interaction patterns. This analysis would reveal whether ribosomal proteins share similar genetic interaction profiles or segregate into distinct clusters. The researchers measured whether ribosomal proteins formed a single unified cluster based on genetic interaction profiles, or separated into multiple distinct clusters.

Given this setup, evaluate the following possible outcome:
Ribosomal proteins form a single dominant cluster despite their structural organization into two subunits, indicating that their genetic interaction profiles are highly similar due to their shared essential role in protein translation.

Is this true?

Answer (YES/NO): NO